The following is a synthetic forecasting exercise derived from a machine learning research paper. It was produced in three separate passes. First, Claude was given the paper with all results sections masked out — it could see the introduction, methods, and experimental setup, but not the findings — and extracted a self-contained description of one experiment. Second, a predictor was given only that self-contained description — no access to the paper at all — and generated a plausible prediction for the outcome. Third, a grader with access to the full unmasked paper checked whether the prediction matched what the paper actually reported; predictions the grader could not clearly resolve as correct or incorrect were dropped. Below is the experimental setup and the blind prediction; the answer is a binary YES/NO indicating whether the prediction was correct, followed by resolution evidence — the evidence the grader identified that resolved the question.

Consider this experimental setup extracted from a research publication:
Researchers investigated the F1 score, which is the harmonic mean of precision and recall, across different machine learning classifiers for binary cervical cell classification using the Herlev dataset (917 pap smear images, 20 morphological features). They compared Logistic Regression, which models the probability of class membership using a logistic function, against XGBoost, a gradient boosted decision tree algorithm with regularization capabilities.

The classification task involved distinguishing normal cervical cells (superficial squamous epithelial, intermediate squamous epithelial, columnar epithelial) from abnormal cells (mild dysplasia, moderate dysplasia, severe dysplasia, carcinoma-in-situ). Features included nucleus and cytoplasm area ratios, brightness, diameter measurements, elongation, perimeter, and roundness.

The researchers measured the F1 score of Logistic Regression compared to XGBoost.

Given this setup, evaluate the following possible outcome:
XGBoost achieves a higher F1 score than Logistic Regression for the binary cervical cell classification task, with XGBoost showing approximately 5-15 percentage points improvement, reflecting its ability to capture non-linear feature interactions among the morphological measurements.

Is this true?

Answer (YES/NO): NO